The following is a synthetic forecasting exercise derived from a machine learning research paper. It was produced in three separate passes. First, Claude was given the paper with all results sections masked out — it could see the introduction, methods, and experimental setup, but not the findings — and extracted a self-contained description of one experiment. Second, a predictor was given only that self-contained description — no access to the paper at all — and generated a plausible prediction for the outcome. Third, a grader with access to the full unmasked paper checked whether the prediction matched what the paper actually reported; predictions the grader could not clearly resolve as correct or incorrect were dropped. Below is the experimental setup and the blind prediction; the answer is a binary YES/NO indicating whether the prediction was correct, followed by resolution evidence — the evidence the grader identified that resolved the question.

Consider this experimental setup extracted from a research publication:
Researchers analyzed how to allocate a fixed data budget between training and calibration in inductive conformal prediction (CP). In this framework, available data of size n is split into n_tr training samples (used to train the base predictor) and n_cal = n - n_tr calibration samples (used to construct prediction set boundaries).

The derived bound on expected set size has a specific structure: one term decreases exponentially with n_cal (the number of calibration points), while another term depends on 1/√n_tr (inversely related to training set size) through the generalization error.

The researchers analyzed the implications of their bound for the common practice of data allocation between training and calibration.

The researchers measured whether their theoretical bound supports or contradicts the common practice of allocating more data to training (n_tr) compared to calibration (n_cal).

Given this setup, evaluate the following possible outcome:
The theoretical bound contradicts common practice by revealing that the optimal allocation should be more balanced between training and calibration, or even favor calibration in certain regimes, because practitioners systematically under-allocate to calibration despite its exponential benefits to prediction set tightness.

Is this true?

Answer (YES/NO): NO